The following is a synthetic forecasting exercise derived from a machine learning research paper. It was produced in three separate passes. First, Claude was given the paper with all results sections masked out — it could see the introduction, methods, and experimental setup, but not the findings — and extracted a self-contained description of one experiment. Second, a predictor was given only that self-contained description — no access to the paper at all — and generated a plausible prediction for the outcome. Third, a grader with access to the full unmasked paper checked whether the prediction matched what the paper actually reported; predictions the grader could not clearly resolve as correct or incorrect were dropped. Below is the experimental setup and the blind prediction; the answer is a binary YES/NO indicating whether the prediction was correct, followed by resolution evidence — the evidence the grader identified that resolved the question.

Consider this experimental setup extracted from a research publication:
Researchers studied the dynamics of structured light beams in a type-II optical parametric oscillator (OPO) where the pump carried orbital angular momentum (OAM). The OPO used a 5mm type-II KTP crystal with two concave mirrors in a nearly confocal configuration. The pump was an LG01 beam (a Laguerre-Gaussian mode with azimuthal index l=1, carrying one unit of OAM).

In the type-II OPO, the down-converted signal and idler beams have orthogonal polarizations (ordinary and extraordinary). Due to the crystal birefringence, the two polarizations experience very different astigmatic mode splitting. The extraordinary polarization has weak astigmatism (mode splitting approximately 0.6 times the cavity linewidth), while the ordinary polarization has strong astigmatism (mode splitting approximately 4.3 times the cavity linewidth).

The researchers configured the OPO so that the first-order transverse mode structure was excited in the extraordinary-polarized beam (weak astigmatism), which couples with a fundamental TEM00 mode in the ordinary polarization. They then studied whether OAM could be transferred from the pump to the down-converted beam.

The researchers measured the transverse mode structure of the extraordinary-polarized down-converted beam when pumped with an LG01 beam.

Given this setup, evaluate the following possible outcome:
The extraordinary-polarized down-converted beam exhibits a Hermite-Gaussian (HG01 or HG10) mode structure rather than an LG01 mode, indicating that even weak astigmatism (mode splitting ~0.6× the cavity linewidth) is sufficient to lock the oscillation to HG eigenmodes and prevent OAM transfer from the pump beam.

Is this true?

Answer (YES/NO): NO